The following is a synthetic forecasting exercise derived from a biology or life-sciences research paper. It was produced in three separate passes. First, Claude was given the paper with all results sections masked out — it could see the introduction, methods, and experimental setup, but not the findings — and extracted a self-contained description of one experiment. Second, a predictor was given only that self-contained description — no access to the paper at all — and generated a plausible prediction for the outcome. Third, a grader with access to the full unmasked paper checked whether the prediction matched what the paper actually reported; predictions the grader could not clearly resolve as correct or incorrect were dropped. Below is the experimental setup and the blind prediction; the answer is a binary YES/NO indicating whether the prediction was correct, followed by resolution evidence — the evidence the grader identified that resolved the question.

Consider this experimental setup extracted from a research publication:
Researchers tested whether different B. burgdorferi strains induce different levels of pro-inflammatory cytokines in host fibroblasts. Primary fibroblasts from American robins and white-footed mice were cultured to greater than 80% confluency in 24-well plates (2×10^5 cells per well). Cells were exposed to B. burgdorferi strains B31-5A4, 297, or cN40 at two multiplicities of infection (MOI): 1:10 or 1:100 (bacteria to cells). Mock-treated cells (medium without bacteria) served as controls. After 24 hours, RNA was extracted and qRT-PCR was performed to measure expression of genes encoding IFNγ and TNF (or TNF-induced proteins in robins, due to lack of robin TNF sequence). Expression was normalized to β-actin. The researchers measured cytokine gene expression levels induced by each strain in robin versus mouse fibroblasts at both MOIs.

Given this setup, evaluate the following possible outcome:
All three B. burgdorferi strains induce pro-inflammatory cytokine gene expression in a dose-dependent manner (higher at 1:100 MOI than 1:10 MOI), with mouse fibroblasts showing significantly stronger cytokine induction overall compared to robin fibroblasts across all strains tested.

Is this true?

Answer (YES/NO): NO